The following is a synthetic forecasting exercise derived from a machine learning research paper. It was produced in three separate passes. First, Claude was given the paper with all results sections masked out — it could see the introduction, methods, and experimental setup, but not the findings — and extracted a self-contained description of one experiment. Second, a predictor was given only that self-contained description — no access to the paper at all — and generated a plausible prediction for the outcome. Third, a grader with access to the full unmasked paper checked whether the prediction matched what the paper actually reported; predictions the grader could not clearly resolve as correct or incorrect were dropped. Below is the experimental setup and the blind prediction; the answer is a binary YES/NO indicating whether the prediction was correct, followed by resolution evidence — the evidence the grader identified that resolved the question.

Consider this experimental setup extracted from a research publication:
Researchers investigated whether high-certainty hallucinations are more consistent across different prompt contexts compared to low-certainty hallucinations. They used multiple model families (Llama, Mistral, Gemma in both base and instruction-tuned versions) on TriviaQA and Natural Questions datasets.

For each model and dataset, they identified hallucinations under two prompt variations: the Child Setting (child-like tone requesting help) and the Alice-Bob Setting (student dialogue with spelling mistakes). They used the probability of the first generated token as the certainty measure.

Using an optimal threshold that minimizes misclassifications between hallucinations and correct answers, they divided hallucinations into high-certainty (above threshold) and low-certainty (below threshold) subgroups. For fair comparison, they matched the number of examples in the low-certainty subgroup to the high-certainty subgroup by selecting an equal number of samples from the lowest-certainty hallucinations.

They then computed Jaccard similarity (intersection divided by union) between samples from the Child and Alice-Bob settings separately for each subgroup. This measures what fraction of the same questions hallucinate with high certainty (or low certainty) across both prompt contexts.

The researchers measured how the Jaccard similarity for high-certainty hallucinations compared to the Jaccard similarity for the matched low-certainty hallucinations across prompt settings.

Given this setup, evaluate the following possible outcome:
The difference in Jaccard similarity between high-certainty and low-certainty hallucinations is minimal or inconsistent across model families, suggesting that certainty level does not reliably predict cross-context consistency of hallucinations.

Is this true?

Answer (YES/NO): NO